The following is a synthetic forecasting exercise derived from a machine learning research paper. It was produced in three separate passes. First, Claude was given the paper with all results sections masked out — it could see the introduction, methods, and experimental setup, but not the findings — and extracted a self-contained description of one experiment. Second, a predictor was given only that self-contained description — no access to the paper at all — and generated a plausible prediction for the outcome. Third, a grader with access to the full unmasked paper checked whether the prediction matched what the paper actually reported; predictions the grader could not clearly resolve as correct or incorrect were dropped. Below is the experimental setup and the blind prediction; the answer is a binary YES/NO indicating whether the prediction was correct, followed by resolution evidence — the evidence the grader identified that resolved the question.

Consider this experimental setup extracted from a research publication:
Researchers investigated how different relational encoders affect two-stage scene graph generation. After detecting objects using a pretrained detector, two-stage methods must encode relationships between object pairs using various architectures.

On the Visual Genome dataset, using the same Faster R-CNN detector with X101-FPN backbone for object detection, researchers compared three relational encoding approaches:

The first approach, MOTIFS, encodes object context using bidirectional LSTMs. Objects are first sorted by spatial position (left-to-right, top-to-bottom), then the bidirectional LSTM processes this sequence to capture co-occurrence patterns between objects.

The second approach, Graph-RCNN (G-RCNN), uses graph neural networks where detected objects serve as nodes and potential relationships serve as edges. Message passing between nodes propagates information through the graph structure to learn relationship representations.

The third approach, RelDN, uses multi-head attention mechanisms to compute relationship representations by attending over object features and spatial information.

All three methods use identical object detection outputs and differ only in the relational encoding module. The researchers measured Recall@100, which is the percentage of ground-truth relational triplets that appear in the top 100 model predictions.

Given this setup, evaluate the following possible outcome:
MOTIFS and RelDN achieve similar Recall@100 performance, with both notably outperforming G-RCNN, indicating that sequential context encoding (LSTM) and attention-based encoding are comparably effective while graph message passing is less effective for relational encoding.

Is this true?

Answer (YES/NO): YES